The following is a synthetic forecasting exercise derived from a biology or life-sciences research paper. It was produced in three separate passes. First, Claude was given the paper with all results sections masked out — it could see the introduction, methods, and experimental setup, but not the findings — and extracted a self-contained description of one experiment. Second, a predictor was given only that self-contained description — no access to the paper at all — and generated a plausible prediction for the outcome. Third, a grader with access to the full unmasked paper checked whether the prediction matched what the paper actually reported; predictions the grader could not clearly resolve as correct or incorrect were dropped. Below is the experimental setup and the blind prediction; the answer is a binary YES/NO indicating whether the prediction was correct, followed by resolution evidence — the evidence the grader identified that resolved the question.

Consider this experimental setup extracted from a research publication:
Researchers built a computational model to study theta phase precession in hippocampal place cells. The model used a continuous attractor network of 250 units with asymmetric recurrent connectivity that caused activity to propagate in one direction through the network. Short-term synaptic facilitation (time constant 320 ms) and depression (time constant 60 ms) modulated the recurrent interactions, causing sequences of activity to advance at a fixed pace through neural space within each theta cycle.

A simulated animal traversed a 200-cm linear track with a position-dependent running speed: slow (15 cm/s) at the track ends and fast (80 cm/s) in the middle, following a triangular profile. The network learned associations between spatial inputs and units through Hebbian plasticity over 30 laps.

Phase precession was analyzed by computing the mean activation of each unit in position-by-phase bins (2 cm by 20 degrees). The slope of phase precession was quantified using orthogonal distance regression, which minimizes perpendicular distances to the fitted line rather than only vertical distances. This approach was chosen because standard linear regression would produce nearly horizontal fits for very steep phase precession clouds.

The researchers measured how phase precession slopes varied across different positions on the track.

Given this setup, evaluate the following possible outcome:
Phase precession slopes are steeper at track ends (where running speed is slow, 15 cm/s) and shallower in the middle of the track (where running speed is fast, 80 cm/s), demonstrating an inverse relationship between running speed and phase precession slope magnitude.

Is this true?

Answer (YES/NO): YES